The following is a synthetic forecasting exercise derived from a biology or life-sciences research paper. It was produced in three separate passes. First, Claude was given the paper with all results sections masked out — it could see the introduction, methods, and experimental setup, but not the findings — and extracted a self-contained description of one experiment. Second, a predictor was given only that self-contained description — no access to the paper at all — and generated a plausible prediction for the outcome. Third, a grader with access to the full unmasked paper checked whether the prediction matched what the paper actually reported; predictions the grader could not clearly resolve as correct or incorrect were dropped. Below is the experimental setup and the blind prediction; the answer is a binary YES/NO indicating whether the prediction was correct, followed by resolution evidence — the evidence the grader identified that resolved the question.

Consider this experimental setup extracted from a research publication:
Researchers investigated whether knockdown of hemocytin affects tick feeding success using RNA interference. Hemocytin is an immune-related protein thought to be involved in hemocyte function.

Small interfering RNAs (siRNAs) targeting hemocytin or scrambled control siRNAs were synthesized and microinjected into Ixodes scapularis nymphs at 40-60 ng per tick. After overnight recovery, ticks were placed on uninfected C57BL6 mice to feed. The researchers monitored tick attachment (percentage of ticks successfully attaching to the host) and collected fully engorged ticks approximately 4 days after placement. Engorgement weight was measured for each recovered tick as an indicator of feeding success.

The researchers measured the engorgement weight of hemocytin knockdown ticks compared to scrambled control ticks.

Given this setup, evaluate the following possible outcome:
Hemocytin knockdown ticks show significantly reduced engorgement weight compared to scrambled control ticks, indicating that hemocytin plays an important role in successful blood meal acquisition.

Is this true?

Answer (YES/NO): YES